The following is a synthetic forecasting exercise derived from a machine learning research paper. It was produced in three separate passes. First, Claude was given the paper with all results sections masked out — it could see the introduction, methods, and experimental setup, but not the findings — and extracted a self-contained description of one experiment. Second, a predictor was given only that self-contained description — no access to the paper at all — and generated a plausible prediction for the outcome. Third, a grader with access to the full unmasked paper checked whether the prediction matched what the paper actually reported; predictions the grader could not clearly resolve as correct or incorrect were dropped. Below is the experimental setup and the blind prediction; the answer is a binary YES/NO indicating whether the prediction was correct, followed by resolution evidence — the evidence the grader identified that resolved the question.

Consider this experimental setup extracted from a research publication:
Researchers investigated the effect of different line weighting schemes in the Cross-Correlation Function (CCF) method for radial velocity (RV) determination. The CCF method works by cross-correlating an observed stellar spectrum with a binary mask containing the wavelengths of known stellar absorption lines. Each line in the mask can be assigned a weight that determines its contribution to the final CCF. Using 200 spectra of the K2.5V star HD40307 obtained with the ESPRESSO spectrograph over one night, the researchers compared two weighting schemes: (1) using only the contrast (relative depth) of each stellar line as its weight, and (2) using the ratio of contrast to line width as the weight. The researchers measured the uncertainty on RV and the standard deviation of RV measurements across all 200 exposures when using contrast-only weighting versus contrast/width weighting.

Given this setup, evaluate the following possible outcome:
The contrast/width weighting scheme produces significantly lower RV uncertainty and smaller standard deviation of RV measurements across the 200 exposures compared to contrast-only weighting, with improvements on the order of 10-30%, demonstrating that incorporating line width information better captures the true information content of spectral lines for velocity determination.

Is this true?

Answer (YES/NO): NO